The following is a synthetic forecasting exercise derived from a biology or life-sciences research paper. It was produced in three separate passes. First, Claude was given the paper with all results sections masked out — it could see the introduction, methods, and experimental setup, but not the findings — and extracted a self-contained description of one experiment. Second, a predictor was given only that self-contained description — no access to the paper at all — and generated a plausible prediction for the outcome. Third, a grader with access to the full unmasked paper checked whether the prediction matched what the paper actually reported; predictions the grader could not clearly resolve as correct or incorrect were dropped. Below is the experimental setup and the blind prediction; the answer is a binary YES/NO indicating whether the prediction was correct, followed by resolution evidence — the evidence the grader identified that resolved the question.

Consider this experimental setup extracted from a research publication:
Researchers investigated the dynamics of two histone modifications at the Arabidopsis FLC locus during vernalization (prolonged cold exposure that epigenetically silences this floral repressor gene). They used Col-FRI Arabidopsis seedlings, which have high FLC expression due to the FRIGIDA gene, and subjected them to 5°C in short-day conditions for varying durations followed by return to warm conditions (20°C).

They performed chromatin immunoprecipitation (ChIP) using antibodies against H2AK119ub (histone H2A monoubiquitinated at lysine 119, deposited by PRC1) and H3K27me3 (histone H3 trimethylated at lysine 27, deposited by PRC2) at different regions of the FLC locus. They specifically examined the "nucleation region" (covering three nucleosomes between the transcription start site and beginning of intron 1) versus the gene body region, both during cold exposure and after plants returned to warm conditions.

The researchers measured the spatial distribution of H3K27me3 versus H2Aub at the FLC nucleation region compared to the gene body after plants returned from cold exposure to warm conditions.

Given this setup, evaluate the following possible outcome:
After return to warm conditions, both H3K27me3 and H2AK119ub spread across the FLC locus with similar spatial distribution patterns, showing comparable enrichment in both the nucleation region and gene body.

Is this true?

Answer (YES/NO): NO